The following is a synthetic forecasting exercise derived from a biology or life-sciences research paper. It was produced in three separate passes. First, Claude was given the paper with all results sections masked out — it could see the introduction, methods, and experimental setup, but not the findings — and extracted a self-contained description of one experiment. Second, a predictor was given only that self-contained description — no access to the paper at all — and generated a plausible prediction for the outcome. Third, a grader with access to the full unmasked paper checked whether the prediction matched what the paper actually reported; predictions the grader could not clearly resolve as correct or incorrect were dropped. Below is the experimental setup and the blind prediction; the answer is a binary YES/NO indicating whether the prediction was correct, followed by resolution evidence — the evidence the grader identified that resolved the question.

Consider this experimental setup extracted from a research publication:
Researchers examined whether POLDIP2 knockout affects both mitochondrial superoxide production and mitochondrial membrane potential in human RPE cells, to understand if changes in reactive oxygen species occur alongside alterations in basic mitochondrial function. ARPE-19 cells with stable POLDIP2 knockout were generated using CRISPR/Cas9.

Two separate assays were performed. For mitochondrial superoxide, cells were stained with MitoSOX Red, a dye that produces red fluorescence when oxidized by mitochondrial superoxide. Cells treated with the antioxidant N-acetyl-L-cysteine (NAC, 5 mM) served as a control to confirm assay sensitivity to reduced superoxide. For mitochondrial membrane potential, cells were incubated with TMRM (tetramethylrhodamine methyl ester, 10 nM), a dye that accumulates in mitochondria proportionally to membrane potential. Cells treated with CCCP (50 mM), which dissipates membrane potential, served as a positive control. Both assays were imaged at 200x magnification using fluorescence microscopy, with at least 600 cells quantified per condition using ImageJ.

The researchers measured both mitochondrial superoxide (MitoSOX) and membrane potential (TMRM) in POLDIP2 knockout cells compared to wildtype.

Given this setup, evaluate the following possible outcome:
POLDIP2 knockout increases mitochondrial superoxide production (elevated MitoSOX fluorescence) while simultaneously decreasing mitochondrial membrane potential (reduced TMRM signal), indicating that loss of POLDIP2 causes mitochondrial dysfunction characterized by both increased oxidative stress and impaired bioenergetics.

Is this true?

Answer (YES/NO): NO